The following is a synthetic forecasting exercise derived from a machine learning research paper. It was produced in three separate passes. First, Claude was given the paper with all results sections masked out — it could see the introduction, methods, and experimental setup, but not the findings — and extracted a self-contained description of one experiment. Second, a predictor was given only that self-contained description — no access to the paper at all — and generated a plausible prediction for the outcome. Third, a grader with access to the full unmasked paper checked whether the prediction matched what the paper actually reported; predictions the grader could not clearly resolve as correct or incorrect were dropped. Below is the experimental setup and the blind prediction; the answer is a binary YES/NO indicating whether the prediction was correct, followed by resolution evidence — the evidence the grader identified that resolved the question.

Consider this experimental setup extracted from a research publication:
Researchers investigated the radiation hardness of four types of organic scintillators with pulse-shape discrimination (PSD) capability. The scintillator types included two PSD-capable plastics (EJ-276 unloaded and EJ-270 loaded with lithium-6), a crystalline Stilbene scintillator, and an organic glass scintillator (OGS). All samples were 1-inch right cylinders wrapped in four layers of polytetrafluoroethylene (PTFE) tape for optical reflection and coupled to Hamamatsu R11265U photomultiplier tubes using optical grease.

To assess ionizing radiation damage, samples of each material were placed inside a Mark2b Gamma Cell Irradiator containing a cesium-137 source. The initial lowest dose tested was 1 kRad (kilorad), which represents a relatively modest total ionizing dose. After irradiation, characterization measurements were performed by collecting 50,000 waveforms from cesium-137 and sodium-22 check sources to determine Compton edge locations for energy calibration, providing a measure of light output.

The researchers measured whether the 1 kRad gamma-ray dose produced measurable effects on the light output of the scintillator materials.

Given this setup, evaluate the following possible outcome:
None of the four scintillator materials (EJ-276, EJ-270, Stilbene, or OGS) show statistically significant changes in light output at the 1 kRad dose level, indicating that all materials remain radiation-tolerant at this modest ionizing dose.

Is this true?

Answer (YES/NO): YES